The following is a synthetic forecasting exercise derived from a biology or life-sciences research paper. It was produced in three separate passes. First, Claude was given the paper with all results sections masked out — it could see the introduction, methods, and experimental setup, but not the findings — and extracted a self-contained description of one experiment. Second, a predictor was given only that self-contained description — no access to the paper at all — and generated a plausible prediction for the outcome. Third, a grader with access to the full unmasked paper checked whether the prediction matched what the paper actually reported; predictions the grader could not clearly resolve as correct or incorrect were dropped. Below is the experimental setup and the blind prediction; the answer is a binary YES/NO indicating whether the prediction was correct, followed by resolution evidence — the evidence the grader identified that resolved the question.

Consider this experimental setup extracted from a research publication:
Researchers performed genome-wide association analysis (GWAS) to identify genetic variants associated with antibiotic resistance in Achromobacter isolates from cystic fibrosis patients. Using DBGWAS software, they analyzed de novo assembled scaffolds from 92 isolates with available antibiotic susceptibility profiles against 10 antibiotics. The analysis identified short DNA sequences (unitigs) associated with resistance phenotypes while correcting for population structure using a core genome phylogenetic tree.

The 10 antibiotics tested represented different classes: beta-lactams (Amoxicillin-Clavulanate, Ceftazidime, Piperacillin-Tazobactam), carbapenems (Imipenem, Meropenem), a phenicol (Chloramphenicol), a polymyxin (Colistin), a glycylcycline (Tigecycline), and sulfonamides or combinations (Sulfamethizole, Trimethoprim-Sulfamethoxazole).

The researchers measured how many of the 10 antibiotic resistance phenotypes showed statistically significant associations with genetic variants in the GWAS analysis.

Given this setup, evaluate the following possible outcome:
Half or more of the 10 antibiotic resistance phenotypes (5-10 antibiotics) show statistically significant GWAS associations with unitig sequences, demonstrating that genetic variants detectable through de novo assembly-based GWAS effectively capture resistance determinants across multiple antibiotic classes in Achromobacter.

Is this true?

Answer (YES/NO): YES